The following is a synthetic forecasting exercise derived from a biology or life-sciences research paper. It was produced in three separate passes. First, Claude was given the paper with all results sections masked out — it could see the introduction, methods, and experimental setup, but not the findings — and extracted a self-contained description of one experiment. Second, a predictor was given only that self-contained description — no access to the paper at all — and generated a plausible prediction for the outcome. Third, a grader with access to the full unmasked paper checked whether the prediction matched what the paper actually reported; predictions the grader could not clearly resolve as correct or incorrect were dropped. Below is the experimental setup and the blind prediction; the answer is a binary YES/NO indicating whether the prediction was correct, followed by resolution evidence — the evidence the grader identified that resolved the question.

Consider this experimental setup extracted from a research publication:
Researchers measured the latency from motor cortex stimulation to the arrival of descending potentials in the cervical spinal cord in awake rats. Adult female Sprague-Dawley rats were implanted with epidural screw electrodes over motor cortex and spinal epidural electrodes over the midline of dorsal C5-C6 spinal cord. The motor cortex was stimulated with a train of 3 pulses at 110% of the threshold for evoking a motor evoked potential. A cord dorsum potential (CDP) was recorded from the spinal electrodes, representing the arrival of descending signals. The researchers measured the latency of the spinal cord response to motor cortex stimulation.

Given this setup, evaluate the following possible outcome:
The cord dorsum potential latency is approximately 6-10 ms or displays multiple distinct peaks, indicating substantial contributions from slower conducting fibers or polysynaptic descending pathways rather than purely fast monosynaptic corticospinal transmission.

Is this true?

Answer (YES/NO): YES